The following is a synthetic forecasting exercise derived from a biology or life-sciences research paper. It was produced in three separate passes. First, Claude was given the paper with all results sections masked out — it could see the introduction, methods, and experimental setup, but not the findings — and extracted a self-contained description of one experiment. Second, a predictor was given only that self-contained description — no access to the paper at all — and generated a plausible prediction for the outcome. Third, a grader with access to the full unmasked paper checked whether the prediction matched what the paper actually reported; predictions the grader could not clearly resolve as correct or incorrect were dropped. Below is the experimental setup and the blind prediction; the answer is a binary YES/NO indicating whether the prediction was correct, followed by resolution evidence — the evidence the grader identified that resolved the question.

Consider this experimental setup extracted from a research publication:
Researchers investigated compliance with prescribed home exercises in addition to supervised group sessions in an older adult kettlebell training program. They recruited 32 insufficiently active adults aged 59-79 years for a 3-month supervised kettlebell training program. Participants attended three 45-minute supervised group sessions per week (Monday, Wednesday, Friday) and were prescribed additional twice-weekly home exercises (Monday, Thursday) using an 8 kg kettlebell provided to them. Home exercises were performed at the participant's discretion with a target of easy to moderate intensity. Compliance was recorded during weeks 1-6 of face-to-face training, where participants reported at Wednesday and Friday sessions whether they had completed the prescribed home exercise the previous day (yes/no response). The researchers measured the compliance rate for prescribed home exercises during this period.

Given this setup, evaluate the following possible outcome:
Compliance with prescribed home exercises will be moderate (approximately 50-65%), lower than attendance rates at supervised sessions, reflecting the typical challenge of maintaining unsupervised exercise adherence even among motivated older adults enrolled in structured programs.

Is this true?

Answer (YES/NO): NO